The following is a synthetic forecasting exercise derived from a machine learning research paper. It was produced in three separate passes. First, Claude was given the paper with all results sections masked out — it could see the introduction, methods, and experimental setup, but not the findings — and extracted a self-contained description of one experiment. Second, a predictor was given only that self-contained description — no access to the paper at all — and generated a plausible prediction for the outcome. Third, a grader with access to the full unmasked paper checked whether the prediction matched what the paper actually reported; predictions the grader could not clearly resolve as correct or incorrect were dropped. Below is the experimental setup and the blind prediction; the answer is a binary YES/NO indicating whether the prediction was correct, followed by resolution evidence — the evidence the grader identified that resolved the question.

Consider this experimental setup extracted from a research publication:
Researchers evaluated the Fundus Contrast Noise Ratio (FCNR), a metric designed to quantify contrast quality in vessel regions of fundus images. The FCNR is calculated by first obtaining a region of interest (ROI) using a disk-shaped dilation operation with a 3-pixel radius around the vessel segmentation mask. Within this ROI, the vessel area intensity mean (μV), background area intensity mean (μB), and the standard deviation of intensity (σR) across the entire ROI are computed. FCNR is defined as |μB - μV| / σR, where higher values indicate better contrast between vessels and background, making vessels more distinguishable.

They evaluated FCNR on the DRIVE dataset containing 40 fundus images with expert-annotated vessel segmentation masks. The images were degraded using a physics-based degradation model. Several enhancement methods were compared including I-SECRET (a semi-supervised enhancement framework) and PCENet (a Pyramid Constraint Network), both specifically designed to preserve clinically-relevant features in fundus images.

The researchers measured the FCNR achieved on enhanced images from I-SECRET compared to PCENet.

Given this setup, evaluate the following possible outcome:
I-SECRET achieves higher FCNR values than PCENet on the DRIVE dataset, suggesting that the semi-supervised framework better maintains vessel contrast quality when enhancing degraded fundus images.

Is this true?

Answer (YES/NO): YES